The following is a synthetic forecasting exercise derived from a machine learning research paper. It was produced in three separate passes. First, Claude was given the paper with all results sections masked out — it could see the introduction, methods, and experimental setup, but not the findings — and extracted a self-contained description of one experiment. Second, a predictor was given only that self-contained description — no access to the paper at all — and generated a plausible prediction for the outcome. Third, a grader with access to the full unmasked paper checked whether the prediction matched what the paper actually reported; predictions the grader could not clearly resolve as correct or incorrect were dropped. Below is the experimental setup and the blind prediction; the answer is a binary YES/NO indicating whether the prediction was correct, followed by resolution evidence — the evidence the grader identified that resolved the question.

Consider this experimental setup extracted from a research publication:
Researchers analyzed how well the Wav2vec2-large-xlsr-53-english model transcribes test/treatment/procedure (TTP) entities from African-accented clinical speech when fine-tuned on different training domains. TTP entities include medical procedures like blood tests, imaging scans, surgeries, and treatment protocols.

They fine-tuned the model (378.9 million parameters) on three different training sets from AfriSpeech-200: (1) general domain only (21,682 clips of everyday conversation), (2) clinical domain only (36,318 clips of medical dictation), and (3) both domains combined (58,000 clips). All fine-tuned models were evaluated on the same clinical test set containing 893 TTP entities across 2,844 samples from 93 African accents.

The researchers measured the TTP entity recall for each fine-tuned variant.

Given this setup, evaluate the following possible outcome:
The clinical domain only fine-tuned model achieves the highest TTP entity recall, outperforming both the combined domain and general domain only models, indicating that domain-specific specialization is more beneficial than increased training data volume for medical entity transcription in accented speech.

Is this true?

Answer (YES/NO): YES